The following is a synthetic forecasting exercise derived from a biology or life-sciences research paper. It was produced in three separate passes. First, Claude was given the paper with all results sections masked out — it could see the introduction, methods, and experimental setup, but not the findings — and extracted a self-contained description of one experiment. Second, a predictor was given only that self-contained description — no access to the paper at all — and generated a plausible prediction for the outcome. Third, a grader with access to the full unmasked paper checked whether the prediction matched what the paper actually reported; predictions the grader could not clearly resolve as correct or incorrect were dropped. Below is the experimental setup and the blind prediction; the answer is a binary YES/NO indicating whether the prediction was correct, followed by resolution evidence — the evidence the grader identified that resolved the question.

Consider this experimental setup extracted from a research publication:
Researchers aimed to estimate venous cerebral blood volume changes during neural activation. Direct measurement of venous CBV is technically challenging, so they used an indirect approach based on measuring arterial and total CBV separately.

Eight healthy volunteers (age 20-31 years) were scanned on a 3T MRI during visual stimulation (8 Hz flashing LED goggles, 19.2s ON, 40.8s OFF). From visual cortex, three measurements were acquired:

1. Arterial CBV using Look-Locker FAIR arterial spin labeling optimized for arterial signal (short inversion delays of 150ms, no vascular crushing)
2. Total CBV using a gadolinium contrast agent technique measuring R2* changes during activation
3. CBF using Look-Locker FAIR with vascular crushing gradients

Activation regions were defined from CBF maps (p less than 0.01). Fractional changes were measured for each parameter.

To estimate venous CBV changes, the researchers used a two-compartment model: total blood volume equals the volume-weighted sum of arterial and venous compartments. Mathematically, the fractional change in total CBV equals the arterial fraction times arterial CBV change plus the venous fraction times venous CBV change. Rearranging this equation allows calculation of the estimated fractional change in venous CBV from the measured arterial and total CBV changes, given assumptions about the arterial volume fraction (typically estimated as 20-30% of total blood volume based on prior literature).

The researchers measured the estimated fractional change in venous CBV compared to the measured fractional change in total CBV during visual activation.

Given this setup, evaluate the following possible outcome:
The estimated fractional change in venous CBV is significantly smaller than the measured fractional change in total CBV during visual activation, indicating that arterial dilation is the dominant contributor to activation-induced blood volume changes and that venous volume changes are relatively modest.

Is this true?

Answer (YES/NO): YES